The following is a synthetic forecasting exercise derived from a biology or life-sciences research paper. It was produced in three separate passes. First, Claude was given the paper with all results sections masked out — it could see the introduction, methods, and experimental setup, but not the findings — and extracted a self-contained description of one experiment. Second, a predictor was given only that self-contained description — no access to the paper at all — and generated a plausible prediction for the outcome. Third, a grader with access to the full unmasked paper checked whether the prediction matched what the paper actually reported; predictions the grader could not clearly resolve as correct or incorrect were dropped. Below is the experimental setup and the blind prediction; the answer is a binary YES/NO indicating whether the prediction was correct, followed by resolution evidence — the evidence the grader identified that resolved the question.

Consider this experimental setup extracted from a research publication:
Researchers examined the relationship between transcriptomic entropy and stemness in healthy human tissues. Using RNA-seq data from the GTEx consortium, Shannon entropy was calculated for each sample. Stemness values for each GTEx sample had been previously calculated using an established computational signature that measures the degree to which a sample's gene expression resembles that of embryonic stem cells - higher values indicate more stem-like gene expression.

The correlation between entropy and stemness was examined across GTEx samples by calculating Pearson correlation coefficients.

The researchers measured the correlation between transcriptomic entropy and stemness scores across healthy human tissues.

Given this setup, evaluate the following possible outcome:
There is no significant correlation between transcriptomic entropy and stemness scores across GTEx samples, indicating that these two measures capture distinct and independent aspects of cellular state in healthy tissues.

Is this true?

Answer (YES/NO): NO